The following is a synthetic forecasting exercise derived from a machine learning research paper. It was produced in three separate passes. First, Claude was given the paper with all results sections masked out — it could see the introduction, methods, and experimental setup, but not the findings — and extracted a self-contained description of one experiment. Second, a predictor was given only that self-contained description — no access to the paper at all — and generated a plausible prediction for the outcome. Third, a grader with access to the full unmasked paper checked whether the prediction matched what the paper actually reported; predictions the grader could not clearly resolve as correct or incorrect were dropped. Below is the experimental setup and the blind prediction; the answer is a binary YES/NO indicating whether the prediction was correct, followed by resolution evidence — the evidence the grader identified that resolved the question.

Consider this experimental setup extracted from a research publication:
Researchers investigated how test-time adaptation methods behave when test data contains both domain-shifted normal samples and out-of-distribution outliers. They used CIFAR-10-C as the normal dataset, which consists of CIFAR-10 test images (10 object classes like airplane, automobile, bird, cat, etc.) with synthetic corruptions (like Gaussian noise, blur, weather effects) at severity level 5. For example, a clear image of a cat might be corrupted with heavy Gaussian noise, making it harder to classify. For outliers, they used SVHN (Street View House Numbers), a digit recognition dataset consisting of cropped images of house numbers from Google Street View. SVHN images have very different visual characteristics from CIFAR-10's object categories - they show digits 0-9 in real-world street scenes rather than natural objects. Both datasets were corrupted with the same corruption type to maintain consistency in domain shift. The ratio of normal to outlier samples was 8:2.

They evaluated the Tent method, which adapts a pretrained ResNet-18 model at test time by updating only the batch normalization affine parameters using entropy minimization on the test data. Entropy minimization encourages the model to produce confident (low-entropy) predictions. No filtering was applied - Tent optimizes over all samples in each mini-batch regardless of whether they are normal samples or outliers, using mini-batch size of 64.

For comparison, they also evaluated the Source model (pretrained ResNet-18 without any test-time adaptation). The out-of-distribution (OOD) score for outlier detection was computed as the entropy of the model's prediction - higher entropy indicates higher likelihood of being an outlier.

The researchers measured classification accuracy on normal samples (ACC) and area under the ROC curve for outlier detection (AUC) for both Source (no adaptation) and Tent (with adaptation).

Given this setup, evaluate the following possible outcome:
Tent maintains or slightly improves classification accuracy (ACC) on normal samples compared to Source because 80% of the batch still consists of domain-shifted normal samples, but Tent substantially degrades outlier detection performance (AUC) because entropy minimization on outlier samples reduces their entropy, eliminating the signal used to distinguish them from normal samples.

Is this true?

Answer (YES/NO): YES